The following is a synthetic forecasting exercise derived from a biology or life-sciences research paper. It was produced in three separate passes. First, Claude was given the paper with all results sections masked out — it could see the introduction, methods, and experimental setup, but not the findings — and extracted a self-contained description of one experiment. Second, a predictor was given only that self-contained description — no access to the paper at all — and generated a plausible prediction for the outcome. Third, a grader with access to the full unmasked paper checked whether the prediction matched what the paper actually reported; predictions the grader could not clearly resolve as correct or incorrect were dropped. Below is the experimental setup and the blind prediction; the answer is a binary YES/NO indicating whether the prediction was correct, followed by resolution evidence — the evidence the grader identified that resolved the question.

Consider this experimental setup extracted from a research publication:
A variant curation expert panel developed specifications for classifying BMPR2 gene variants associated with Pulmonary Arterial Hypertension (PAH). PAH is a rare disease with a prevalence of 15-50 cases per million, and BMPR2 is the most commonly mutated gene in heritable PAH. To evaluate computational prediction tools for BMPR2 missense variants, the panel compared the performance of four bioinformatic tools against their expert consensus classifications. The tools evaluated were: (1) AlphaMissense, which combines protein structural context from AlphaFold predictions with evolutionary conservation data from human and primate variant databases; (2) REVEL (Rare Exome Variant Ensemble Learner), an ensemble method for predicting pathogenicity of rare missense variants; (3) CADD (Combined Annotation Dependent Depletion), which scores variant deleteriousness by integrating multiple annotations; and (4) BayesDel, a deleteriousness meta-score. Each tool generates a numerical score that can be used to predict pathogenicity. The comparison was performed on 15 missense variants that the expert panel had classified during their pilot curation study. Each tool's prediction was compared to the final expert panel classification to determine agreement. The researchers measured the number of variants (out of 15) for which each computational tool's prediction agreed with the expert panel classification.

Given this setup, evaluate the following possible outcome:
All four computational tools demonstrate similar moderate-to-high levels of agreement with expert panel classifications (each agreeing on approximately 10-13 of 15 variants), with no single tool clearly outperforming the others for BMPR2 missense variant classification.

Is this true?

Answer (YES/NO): NO